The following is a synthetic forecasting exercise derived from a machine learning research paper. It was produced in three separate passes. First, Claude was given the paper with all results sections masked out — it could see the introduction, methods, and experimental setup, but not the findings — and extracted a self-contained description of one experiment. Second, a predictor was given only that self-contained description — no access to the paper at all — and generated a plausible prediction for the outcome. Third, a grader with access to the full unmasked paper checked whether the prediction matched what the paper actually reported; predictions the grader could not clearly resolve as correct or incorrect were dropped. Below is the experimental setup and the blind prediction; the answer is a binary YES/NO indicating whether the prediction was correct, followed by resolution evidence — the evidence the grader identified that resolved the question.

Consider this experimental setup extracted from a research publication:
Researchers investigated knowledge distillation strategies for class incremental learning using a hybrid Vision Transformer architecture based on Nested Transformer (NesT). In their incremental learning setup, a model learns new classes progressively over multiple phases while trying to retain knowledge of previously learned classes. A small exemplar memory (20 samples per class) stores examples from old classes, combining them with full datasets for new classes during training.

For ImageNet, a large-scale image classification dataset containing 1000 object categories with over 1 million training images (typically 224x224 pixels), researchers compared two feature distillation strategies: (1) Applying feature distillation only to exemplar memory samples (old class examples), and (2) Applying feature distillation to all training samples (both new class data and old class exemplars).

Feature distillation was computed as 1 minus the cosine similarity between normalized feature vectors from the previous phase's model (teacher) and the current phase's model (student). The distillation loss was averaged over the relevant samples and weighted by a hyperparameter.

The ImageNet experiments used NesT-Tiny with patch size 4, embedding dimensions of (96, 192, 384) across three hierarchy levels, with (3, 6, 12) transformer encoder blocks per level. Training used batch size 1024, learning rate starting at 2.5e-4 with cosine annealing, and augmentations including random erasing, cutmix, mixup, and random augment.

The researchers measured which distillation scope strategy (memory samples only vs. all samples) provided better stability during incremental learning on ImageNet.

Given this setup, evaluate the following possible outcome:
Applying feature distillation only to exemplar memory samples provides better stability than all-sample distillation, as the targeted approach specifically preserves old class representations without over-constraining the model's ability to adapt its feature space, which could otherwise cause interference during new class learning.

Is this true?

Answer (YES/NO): NO